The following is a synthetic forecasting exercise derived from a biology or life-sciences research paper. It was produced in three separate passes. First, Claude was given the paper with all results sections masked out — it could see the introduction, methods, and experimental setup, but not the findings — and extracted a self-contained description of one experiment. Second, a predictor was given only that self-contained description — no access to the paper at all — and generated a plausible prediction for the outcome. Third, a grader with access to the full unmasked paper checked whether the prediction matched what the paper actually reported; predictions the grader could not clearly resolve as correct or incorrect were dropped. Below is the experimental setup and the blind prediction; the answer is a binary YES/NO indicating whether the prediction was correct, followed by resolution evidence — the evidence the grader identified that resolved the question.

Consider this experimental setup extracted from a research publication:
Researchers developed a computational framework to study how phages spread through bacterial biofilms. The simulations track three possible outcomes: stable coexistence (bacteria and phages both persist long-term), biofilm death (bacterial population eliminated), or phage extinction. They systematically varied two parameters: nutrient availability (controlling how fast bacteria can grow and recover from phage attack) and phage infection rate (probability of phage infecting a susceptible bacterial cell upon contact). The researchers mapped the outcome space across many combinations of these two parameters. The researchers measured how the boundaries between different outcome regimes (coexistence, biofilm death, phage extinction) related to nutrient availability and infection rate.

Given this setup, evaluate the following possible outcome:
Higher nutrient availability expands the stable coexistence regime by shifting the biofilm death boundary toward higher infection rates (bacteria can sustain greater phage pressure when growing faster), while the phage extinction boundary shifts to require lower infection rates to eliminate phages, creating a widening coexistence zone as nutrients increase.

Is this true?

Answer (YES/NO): NO